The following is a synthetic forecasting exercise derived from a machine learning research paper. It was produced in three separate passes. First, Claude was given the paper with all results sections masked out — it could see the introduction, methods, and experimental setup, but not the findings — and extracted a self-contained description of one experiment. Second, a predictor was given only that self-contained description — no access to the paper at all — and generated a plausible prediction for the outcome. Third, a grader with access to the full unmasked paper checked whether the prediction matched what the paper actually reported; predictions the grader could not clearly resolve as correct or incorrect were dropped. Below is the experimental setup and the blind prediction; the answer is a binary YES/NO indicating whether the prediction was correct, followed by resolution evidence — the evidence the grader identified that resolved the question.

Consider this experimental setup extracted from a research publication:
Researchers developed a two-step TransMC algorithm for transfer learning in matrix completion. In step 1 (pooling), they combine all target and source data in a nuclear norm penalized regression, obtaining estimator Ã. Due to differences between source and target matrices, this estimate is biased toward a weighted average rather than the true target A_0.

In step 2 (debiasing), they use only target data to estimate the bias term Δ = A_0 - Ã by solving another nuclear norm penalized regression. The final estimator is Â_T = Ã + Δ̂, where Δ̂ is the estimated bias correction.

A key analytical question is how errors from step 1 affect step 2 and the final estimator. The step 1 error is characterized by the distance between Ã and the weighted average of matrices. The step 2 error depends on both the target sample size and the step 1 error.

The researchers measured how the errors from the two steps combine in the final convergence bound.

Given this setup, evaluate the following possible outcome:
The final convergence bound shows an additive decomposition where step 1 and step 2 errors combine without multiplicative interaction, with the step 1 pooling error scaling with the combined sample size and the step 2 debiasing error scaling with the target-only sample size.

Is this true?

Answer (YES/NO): YES